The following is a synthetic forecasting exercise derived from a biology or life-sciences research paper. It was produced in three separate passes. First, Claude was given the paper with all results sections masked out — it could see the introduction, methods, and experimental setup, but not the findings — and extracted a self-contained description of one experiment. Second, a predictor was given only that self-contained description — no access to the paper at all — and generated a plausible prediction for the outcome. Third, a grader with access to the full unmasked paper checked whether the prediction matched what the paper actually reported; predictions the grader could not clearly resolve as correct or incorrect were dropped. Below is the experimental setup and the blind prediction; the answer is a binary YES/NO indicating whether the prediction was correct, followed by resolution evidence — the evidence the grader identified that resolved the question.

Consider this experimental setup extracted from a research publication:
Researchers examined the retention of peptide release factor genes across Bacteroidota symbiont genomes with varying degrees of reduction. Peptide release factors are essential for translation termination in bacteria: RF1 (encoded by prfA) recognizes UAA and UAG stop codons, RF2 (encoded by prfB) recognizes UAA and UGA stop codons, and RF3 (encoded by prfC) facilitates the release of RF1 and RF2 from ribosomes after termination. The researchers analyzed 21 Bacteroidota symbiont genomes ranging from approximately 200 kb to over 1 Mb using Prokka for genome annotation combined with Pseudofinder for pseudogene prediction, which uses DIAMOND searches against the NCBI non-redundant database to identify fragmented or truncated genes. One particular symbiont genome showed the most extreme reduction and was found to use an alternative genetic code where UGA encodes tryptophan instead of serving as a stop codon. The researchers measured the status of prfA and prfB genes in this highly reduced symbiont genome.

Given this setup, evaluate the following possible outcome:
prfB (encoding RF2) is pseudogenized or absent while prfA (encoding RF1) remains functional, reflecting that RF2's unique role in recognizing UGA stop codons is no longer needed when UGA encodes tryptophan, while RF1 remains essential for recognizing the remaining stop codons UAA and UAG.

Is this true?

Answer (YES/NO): NO